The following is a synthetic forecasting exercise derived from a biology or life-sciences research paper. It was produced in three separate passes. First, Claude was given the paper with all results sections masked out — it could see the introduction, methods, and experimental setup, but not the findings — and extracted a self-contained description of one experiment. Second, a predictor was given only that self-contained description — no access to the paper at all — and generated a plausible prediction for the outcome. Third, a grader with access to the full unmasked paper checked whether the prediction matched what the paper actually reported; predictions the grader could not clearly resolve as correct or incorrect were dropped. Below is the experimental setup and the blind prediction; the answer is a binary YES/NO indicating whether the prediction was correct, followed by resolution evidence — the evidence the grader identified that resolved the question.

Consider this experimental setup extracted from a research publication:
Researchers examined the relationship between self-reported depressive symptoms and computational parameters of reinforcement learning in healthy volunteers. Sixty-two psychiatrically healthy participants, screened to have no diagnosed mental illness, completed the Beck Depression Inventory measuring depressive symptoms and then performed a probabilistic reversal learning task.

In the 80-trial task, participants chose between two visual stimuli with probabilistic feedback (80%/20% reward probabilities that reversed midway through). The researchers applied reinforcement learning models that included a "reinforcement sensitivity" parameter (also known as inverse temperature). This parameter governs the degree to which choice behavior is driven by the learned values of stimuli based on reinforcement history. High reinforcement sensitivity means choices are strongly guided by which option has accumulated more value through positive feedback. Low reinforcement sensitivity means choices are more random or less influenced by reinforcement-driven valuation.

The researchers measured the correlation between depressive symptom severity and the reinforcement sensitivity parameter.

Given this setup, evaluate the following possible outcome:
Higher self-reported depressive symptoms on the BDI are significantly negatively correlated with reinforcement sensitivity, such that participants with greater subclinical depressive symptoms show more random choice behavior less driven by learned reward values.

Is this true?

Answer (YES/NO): YES